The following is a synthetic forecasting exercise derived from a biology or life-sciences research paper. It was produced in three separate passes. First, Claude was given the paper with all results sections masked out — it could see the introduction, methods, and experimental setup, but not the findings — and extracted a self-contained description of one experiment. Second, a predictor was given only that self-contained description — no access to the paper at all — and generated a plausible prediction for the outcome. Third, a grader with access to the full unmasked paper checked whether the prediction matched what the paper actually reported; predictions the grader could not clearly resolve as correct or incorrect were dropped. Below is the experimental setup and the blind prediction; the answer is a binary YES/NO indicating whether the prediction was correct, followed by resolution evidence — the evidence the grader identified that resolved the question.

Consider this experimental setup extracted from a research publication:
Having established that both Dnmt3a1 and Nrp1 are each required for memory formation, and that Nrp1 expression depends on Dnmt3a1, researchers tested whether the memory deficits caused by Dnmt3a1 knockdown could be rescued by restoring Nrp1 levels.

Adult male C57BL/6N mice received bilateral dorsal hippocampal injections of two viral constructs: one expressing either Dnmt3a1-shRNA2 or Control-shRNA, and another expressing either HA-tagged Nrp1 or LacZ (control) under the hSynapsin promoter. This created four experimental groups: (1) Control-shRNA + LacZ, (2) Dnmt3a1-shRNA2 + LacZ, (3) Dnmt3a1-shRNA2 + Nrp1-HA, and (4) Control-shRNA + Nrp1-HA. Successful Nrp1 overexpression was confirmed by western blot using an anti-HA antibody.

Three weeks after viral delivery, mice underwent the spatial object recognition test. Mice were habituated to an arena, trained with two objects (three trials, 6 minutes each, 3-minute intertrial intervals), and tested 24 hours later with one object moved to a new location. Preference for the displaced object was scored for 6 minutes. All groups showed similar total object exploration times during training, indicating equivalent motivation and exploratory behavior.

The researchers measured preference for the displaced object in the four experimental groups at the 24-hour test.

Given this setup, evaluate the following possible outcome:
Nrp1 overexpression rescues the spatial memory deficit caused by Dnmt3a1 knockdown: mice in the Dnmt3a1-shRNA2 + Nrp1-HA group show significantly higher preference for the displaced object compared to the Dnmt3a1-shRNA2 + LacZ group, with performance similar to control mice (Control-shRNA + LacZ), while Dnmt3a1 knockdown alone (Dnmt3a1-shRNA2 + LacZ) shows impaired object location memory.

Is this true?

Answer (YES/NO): YES